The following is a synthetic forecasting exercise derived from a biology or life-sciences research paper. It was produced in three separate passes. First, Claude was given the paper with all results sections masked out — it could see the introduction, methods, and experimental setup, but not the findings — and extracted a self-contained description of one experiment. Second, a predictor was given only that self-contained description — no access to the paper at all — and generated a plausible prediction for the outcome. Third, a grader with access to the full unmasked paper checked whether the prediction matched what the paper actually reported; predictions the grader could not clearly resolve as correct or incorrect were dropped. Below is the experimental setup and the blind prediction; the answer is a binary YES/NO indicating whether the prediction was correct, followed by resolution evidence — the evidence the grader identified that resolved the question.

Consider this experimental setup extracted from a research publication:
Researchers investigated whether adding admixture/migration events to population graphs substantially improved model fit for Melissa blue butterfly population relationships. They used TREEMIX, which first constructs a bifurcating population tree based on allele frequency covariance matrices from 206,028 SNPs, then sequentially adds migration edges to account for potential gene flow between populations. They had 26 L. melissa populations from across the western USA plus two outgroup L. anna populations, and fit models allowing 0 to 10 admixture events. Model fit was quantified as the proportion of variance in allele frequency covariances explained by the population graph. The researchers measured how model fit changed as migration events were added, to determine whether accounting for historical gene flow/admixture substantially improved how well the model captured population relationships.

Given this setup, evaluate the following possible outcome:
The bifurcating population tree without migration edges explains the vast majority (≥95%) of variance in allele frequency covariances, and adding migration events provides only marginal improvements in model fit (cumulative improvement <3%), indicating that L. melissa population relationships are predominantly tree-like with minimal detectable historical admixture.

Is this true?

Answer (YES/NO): NO